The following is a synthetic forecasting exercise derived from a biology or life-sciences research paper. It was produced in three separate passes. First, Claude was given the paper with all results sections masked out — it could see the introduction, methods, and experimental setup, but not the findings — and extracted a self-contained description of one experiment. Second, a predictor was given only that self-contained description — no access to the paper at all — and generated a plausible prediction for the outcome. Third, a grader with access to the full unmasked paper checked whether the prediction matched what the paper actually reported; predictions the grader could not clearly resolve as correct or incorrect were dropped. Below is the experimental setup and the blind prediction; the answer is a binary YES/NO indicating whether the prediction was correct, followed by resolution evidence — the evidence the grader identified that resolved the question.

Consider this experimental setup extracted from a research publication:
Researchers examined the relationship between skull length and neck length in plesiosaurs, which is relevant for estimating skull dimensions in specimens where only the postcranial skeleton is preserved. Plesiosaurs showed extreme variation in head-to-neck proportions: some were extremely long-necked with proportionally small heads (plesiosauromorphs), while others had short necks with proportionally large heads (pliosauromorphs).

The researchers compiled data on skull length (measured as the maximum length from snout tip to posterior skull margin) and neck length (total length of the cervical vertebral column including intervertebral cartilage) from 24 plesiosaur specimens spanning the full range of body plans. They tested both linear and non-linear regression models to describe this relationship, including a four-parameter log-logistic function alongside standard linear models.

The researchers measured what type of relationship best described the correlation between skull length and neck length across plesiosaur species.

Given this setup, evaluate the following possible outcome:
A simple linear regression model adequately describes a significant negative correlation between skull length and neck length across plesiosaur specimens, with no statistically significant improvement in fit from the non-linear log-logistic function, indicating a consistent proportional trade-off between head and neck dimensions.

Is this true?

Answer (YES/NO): NO